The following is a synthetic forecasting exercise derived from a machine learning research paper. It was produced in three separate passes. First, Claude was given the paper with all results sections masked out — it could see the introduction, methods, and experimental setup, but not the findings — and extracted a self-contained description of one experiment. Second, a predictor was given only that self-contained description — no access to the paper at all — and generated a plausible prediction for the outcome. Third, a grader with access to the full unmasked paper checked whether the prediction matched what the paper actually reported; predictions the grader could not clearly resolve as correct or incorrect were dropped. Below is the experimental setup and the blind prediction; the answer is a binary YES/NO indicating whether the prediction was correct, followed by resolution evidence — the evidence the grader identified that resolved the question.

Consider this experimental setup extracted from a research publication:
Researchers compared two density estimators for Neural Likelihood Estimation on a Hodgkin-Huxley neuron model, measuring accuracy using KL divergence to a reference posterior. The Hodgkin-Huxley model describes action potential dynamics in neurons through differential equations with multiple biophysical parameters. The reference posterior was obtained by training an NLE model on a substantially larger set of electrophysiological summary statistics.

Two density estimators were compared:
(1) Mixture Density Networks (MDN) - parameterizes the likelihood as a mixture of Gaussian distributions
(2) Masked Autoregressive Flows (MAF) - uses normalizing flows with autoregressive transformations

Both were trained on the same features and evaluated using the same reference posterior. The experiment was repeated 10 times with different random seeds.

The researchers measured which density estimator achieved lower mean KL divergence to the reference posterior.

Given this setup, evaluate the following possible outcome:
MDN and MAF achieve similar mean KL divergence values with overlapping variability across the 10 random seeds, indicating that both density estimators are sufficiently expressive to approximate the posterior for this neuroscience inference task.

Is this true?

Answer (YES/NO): YES